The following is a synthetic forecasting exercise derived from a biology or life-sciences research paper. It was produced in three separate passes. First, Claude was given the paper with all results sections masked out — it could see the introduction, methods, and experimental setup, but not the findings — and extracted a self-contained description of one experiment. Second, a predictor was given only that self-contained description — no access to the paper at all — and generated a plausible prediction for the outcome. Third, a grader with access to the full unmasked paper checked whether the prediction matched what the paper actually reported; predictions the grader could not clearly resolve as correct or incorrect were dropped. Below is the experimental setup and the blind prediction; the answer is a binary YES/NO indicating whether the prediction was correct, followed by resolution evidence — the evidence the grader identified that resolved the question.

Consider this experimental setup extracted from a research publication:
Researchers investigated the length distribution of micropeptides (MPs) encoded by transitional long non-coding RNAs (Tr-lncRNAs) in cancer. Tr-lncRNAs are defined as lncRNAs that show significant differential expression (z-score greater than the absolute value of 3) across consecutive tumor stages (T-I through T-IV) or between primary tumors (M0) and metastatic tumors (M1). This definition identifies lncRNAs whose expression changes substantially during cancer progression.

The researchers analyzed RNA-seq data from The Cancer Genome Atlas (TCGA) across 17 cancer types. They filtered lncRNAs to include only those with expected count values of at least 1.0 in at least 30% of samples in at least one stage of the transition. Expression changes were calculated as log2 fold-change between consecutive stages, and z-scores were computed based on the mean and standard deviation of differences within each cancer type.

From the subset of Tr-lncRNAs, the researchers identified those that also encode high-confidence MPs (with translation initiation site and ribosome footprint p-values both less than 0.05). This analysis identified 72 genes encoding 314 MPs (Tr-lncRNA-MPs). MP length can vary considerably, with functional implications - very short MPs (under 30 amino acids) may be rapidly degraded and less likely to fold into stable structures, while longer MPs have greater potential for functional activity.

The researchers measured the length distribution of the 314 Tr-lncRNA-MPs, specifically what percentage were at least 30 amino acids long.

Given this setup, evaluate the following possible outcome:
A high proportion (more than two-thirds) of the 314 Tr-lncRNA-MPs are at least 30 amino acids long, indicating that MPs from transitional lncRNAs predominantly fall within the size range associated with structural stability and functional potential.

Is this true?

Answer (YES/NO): YES